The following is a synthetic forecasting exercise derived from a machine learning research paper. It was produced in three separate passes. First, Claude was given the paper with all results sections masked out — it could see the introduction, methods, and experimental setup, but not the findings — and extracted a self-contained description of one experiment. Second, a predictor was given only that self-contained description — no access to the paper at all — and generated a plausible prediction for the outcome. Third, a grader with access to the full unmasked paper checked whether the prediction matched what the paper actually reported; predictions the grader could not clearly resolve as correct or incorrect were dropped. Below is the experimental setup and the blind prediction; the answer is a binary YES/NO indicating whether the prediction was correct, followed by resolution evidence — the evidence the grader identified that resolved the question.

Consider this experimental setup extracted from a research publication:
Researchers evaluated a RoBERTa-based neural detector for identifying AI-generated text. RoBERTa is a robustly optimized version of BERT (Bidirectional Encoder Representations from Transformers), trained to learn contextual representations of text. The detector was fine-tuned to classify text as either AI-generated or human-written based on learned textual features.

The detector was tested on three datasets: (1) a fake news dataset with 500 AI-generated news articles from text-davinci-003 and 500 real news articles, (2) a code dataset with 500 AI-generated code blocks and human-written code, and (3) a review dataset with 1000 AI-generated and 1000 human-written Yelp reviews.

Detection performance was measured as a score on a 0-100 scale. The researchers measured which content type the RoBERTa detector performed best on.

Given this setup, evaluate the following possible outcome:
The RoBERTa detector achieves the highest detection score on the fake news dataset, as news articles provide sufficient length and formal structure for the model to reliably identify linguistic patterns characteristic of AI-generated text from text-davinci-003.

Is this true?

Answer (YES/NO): YES